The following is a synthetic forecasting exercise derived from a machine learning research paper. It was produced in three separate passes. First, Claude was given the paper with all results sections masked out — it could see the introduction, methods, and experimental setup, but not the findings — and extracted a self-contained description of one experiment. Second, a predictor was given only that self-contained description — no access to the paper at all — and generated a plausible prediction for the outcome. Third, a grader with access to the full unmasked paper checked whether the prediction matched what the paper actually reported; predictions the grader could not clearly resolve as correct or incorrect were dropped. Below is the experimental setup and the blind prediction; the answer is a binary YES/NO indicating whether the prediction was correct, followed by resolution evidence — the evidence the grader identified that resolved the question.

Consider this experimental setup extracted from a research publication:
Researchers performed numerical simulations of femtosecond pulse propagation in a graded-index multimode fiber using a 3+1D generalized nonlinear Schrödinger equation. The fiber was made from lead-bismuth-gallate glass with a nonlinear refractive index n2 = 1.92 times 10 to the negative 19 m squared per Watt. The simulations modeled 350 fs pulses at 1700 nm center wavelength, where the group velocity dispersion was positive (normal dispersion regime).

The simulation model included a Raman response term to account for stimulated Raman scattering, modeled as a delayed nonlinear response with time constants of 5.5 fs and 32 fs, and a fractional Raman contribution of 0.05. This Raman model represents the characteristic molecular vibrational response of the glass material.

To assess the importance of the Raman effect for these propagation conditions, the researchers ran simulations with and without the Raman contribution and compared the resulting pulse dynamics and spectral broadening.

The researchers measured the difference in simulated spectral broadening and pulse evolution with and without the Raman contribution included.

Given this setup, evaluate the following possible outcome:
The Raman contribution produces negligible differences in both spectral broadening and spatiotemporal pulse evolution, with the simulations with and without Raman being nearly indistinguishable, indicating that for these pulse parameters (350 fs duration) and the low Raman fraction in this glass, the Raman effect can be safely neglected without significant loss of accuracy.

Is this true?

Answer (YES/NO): YES